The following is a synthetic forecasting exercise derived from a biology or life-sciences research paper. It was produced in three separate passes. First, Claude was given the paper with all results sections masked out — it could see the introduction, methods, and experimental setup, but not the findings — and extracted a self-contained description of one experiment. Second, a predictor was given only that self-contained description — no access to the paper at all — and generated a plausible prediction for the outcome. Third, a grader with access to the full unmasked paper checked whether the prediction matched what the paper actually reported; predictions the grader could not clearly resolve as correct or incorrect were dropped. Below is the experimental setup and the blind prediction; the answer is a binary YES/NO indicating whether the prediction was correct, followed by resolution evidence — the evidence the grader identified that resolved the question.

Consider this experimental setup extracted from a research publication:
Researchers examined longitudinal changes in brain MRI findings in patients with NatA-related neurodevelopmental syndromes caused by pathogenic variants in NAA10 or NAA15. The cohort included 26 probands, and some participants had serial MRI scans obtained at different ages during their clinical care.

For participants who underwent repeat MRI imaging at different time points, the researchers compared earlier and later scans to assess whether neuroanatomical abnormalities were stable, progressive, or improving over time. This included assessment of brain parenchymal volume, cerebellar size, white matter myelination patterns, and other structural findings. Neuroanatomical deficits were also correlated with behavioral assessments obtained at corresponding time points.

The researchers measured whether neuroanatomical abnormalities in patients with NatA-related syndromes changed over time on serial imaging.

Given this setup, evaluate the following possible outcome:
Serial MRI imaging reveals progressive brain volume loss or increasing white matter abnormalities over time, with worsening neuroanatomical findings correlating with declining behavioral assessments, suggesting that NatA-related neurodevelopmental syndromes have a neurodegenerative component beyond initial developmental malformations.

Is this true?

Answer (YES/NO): NO